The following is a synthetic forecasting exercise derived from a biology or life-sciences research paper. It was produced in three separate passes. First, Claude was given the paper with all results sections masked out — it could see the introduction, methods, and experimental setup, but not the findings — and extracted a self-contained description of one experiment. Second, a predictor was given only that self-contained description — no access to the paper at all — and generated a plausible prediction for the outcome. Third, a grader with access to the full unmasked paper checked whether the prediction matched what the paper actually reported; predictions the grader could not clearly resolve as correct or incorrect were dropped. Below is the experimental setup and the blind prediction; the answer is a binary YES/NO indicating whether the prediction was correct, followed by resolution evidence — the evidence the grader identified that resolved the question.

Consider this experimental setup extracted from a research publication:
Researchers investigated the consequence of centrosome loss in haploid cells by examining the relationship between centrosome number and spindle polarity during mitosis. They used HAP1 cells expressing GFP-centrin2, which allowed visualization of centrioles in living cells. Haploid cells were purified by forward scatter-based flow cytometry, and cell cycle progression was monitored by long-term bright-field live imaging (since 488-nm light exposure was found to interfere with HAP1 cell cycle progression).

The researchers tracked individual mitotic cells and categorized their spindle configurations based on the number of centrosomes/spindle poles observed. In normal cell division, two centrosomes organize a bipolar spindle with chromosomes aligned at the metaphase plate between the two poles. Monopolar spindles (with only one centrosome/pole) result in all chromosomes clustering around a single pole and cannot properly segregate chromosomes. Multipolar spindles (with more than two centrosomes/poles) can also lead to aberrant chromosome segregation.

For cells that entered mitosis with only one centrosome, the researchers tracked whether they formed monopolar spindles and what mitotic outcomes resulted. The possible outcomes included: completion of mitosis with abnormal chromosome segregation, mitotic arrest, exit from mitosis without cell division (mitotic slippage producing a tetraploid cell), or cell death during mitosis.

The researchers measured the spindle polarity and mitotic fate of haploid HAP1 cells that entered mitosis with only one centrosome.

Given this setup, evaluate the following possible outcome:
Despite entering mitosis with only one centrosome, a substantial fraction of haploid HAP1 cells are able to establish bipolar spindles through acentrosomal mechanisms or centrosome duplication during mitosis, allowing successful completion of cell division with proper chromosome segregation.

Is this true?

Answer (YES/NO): NO